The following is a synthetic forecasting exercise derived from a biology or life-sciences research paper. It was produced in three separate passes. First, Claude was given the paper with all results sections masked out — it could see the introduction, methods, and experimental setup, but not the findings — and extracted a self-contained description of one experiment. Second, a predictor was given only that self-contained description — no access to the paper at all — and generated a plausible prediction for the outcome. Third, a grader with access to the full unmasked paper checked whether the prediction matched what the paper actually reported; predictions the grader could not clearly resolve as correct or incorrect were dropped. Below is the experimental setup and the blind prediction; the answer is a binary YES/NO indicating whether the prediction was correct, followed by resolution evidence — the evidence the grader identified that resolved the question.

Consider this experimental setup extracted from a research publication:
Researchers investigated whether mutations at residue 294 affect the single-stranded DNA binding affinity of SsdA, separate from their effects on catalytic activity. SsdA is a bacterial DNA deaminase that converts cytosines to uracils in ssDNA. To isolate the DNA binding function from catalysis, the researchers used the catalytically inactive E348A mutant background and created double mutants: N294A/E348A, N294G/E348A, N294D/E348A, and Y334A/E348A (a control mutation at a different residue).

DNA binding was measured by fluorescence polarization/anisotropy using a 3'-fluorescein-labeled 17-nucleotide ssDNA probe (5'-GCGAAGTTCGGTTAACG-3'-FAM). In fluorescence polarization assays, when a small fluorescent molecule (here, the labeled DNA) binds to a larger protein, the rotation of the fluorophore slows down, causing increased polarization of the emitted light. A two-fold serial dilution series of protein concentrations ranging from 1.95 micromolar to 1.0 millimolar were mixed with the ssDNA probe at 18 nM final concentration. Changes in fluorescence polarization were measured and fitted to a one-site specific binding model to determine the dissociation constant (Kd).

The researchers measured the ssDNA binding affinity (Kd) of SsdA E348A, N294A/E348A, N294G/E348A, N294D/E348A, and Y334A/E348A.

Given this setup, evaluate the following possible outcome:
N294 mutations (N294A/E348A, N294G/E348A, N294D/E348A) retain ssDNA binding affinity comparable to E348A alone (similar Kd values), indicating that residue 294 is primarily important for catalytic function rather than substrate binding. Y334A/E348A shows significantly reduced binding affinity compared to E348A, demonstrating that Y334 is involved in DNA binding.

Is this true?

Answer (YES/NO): NO